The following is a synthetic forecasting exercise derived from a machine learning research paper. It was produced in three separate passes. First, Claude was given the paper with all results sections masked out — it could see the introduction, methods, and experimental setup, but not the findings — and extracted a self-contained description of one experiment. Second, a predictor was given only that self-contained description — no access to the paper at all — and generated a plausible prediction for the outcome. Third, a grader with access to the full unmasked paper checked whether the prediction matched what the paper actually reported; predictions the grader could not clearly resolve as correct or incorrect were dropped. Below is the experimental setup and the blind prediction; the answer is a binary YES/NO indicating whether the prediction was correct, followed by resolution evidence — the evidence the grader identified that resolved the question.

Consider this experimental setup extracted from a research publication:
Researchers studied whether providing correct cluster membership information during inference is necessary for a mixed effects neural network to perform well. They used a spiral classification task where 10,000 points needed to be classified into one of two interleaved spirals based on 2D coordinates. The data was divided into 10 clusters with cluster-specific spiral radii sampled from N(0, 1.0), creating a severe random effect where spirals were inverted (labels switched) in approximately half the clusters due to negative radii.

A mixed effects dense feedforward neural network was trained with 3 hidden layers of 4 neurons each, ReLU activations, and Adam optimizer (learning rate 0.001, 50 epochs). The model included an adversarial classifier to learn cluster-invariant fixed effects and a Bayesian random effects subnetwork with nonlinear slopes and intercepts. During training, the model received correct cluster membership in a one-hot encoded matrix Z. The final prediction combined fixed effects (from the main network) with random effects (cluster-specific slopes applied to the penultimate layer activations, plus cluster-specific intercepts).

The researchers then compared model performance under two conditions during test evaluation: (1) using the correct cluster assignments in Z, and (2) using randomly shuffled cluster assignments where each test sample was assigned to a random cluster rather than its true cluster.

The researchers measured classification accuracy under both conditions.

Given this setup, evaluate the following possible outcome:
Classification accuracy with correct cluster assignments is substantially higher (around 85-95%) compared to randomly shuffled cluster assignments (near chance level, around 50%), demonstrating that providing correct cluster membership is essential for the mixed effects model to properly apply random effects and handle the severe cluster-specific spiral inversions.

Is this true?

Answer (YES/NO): NO